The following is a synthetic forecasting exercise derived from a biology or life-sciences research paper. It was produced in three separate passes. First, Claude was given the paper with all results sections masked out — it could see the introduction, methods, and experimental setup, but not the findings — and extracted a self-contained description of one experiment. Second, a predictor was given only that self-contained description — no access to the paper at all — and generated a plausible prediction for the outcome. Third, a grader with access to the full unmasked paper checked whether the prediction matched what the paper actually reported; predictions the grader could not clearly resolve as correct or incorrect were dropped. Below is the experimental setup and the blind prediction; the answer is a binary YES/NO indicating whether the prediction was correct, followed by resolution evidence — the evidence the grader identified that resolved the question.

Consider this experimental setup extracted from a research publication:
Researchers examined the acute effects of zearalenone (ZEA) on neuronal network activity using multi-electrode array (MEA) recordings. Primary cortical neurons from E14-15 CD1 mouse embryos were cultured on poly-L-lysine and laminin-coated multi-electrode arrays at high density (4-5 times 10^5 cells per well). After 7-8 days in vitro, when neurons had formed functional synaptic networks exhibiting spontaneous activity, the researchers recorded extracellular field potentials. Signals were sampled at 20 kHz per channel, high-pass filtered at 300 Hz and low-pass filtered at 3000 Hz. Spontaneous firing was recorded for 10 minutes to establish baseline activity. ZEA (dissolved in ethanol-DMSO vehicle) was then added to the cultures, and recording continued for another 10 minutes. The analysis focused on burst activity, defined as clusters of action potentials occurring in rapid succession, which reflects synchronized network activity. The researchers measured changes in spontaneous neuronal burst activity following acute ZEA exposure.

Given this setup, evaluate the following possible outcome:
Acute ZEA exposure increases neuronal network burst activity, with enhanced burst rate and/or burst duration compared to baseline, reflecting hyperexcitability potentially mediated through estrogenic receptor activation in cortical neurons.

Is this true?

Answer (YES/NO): YES